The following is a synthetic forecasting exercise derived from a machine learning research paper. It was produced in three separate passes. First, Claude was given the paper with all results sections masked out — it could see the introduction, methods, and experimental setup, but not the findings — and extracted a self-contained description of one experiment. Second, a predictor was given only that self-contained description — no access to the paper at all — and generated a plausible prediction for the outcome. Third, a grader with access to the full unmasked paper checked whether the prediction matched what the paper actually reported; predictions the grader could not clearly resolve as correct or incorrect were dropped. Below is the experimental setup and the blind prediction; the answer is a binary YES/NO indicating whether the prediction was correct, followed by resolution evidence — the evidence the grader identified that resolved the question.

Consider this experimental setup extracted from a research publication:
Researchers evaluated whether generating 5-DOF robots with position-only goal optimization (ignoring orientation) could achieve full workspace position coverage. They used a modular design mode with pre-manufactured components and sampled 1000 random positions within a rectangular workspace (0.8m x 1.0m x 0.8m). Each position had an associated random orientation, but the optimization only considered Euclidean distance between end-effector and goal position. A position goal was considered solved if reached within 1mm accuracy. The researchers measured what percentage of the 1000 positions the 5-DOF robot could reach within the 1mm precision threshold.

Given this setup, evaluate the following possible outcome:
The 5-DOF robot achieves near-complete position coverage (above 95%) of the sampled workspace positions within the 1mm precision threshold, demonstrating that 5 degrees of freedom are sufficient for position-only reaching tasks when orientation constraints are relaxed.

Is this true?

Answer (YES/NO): YES